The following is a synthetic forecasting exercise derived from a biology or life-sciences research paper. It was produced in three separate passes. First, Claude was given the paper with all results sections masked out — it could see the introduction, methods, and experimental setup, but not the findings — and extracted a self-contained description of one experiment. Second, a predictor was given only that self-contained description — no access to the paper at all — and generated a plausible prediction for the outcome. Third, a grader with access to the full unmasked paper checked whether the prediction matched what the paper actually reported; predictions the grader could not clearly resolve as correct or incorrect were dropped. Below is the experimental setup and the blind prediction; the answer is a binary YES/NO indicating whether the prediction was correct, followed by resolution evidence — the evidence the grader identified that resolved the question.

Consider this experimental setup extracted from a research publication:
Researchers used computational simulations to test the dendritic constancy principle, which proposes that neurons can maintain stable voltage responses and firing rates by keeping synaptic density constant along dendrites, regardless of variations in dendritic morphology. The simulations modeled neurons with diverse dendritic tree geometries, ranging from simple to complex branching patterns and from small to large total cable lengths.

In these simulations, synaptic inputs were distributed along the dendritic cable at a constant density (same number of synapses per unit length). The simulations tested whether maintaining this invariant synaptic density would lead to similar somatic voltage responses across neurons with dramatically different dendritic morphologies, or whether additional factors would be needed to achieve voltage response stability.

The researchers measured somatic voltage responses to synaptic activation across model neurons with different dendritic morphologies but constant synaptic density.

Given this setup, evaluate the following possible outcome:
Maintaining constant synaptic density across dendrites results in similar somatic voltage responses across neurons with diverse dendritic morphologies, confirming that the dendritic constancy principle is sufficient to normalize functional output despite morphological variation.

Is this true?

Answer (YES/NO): NO